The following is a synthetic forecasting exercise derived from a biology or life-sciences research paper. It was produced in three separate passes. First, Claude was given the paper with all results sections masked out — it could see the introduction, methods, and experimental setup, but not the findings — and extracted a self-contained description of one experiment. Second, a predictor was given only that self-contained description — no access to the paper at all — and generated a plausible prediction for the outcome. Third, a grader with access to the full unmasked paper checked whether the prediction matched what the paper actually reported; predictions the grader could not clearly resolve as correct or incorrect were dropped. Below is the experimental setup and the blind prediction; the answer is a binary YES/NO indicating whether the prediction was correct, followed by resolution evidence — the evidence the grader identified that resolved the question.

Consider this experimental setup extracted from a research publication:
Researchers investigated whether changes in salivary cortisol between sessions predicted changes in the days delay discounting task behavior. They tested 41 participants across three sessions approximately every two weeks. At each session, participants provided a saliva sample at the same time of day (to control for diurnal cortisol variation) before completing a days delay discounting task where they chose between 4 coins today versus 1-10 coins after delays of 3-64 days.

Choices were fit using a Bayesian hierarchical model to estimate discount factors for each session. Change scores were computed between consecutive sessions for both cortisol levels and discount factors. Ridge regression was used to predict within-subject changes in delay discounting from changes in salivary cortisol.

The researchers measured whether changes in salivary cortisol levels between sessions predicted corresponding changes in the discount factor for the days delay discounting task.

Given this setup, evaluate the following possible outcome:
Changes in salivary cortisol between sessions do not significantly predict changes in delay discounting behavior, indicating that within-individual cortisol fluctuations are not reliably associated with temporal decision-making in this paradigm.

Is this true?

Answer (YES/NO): YES